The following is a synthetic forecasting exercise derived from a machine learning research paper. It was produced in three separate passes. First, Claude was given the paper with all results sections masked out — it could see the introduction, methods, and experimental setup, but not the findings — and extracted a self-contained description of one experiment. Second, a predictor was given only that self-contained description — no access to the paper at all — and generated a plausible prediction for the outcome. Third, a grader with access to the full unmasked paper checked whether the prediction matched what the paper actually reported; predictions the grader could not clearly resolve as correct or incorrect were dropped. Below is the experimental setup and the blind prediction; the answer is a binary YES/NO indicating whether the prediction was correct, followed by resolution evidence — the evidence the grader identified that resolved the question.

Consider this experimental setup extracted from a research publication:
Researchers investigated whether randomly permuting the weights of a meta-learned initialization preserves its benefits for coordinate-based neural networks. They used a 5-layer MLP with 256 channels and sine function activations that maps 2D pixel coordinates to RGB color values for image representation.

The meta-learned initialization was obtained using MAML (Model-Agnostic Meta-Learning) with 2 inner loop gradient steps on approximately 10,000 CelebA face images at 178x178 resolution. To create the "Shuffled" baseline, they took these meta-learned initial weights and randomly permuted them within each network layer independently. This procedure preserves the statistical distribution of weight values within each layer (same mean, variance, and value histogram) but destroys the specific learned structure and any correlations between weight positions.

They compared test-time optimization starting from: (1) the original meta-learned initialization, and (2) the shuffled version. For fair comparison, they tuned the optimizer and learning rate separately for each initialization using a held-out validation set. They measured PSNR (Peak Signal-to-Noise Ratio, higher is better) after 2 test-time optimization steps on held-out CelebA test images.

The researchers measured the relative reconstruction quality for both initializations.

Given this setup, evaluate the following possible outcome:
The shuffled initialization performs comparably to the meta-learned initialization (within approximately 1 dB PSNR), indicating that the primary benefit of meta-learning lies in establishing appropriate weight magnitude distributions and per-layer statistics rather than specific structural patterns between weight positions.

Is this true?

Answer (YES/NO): NO